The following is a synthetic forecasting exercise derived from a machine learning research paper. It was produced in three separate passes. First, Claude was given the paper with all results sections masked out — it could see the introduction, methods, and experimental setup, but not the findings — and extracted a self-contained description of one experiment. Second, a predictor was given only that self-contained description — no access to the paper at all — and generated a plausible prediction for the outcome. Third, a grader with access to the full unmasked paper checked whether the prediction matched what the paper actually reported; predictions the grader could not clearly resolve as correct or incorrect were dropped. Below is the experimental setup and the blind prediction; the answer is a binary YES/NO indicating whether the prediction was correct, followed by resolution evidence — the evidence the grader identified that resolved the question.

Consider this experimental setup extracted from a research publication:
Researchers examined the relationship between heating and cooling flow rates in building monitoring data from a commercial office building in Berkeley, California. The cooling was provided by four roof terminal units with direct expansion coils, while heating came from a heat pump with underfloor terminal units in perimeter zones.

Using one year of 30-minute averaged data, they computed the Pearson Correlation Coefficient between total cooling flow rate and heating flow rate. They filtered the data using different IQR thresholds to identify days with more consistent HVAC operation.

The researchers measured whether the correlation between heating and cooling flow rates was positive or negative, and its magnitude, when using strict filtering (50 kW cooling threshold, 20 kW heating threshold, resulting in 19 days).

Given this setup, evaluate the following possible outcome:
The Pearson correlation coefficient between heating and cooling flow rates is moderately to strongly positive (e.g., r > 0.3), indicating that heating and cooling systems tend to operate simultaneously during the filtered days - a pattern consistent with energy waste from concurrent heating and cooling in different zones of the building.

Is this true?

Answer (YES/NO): NO